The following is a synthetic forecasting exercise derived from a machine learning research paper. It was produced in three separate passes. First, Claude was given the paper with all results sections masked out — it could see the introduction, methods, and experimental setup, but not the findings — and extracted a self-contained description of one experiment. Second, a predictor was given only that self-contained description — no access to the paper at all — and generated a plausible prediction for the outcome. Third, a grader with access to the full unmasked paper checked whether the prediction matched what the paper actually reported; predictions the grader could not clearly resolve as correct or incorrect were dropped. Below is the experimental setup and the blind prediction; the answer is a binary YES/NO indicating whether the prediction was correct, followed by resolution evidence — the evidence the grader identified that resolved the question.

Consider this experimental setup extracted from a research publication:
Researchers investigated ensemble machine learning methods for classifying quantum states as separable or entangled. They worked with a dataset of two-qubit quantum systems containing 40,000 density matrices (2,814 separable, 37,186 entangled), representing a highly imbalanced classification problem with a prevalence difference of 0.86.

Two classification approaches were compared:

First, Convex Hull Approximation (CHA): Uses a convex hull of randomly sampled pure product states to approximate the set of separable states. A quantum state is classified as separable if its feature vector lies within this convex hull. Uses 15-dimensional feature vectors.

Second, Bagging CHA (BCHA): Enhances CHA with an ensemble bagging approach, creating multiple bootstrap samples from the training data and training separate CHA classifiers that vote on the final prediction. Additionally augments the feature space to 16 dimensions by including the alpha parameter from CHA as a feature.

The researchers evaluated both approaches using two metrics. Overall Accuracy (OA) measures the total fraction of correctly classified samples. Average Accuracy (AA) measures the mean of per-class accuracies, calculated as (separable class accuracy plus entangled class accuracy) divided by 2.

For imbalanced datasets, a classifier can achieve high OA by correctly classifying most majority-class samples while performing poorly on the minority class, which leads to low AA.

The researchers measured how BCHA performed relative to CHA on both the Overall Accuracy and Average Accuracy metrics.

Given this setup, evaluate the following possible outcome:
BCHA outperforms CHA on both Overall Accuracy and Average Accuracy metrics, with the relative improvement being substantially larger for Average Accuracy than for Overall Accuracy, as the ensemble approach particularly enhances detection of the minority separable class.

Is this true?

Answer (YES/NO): NO